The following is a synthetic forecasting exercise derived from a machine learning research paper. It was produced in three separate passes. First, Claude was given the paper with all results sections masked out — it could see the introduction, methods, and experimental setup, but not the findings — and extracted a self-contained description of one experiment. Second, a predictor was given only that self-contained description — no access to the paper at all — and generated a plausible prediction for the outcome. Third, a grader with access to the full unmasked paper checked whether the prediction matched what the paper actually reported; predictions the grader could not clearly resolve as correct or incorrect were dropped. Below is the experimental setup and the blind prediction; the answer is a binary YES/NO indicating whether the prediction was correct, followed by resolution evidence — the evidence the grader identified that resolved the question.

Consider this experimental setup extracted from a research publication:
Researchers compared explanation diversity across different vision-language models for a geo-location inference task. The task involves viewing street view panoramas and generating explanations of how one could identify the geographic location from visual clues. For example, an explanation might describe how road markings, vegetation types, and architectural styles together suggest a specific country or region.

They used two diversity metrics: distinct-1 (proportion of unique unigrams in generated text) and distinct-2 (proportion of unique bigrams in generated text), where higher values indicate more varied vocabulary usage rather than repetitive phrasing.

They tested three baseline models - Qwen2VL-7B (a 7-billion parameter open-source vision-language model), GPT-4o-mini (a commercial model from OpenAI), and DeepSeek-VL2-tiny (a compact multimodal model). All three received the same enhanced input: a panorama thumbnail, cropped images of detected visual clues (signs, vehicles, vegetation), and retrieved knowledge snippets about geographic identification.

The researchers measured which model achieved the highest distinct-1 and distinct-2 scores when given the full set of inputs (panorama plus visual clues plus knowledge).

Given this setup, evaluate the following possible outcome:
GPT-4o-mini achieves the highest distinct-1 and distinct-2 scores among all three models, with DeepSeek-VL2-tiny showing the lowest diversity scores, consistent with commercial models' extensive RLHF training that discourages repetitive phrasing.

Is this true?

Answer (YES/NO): NO